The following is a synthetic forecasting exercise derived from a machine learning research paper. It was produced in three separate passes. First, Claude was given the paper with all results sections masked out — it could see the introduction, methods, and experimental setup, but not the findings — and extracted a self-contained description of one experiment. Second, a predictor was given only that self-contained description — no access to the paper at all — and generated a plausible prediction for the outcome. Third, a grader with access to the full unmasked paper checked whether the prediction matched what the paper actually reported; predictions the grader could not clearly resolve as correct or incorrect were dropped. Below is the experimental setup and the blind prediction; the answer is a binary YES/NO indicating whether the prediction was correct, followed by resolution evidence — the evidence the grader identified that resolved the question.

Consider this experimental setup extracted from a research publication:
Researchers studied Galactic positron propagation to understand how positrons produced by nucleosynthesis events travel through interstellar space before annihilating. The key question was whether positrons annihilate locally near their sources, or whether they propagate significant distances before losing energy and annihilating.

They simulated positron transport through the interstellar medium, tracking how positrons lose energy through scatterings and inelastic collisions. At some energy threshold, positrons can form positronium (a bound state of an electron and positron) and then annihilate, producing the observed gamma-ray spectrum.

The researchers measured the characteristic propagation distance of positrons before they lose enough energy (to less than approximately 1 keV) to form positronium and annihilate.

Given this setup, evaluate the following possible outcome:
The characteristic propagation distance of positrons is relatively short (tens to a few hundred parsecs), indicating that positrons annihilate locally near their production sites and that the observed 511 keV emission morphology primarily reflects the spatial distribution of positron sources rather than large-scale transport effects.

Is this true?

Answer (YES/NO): NO